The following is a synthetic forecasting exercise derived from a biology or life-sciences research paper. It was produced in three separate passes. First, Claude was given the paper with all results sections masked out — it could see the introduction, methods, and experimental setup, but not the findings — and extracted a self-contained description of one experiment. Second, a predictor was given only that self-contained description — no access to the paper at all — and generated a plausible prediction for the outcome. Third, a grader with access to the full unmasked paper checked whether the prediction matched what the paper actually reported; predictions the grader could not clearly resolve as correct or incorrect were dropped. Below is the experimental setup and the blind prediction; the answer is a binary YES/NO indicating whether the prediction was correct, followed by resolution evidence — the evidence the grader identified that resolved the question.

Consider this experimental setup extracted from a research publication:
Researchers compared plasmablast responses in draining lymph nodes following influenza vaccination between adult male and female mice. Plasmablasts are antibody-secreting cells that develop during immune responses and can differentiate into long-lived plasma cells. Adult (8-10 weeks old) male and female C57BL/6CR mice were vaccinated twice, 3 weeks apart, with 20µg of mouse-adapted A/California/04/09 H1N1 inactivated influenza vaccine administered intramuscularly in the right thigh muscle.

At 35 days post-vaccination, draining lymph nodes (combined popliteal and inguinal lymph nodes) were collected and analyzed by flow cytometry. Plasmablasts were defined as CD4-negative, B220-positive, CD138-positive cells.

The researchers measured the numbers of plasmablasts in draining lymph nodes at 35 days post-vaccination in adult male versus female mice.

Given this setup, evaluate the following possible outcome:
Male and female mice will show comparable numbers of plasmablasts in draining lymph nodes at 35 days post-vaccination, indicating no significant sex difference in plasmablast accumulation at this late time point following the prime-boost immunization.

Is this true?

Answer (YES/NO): NO